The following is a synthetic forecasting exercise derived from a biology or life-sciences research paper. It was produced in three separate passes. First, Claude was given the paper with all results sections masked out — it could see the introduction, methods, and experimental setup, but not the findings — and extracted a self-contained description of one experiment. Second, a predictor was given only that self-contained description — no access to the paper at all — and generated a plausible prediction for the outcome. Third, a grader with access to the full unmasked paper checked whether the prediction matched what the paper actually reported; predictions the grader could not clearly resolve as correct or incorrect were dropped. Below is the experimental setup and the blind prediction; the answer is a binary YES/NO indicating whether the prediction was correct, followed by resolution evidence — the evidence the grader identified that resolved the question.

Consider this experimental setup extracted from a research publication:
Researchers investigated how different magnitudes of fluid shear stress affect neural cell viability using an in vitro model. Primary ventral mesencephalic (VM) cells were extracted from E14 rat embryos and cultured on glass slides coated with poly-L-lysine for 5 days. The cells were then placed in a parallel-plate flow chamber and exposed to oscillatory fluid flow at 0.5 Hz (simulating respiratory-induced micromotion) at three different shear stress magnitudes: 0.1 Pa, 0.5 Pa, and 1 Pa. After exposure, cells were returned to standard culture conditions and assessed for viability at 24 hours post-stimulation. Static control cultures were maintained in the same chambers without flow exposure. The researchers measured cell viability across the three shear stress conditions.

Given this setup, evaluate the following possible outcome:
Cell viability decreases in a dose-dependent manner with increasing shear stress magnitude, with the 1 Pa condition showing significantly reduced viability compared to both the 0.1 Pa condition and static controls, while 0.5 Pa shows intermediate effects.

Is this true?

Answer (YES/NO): NO